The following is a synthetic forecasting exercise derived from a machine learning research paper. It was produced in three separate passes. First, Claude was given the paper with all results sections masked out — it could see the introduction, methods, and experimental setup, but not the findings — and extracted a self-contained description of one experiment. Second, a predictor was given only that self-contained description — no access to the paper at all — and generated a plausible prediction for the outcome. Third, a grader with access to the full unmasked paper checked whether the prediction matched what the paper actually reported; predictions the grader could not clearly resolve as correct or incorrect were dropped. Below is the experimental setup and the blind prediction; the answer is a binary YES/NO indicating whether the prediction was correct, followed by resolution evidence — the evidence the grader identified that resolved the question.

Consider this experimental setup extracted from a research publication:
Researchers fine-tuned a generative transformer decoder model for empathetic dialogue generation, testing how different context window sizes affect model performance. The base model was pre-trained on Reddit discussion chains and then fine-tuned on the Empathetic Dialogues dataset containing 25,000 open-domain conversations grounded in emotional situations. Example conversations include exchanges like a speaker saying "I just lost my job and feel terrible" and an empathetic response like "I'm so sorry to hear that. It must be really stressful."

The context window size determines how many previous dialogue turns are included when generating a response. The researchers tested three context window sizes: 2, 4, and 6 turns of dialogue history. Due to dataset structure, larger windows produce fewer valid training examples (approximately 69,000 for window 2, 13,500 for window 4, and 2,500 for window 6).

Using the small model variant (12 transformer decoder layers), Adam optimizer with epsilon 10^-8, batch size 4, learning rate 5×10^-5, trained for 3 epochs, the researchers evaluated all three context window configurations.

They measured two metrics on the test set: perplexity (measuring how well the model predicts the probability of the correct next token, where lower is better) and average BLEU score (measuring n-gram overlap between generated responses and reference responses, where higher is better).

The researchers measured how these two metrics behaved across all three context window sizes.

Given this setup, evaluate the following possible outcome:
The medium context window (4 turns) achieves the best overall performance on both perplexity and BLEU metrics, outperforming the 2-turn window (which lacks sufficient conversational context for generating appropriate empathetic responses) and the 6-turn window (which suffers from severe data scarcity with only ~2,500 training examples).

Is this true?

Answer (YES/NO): NO